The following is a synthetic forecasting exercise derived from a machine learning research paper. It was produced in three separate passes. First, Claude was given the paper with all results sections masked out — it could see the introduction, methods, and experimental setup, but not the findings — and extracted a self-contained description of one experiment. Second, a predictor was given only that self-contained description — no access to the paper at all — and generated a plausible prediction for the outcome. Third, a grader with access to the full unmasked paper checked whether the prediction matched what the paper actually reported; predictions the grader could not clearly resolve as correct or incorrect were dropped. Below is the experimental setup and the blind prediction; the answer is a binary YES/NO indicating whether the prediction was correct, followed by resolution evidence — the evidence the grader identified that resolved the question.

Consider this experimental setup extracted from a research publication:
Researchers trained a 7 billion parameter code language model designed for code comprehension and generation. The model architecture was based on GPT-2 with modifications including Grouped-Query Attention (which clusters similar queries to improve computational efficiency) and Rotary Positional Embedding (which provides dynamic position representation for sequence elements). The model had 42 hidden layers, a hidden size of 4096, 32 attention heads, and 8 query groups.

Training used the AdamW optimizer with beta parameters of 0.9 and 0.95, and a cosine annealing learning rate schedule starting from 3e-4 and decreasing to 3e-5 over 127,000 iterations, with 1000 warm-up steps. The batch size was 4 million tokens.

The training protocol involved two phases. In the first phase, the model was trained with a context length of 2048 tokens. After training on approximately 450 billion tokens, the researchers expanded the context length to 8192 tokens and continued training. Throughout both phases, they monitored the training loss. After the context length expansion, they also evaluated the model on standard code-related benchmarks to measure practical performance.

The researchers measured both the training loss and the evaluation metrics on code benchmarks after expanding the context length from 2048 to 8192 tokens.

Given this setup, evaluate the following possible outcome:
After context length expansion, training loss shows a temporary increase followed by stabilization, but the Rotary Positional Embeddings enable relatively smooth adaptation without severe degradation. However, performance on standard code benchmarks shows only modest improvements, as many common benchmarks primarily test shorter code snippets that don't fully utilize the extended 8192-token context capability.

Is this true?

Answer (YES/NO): NO